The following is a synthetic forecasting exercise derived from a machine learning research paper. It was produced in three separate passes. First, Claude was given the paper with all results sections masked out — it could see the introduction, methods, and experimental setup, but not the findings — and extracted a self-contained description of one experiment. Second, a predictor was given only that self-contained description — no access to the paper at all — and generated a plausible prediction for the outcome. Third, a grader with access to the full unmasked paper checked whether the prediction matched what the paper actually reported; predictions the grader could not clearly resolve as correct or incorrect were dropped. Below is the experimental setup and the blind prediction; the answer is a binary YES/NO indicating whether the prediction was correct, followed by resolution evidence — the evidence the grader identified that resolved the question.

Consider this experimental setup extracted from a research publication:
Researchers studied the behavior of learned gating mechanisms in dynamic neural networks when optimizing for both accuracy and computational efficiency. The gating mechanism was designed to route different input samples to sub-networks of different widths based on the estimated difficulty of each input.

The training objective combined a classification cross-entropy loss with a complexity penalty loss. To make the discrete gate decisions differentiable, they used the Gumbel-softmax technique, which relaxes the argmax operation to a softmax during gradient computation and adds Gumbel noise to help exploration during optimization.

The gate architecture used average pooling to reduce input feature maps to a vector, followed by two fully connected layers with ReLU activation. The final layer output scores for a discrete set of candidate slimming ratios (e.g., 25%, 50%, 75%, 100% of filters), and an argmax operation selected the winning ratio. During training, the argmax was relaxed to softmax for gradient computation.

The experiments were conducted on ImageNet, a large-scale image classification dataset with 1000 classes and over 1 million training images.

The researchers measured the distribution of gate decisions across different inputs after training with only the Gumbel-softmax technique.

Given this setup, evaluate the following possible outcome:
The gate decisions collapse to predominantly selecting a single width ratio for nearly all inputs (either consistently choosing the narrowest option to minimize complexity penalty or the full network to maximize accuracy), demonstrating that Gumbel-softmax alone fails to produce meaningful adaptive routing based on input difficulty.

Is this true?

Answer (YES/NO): YES